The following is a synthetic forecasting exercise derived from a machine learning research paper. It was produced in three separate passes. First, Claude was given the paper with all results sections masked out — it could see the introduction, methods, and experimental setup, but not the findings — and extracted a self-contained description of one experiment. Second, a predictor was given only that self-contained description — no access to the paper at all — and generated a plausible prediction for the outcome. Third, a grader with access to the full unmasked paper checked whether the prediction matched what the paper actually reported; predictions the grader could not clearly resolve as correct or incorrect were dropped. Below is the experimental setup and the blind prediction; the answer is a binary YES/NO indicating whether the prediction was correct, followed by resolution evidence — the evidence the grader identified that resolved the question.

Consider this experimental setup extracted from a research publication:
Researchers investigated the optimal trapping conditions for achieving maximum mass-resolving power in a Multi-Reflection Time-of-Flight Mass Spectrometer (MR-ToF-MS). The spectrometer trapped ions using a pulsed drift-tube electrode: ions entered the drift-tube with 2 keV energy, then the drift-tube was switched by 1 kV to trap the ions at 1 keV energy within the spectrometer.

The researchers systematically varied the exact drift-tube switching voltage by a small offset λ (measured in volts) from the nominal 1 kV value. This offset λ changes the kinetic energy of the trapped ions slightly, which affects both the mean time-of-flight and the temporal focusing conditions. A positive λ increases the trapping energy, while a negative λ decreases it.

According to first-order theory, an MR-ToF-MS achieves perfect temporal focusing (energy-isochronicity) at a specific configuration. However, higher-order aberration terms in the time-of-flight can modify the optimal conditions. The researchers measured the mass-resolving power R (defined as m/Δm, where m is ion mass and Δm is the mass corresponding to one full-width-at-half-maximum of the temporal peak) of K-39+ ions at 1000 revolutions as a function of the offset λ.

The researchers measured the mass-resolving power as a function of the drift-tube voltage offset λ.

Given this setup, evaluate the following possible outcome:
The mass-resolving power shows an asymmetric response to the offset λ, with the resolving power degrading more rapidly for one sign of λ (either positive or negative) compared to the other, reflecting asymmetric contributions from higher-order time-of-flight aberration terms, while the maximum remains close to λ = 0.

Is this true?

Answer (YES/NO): NO